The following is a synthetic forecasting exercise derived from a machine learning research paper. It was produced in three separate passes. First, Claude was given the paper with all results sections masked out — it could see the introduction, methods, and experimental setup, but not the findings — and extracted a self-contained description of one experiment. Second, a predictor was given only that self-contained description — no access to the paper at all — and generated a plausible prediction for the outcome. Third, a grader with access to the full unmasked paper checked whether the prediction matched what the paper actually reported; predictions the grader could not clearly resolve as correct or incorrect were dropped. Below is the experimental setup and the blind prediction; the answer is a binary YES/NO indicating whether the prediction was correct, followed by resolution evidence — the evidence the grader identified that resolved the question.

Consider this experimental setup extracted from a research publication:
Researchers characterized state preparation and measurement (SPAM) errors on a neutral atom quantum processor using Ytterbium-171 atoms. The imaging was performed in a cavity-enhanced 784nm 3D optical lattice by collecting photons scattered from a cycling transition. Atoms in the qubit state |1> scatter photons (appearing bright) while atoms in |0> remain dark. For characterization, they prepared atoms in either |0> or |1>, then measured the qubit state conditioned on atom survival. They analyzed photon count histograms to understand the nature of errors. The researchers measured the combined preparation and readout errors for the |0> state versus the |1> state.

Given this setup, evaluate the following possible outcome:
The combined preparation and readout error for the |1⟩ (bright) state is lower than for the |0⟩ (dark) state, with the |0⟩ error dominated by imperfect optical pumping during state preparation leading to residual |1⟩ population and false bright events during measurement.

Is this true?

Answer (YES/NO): NO